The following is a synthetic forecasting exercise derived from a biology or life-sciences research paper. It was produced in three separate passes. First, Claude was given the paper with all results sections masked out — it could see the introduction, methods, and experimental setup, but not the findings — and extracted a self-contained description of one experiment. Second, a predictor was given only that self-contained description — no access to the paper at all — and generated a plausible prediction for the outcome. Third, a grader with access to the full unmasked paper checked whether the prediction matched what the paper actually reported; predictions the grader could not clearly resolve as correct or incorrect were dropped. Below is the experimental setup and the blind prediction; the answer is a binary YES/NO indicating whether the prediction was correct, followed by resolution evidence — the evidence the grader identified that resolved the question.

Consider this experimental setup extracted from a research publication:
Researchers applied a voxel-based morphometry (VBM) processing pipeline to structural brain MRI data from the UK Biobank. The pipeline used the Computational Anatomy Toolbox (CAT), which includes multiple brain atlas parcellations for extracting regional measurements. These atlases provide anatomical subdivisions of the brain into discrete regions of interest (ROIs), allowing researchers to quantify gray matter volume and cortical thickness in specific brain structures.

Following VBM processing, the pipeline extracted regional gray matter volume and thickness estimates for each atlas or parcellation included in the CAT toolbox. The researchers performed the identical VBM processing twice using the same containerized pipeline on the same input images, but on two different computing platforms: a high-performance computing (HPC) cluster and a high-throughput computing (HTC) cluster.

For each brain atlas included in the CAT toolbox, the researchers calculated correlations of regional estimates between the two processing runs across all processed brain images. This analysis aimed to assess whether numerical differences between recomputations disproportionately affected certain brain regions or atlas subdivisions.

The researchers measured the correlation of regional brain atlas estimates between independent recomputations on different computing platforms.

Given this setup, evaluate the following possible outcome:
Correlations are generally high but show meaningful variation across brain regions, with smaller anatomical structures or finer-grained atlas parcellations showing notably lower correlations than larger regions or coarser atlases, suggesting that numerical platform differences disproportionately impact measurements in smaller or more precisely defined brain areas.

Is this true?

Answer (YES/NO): NO